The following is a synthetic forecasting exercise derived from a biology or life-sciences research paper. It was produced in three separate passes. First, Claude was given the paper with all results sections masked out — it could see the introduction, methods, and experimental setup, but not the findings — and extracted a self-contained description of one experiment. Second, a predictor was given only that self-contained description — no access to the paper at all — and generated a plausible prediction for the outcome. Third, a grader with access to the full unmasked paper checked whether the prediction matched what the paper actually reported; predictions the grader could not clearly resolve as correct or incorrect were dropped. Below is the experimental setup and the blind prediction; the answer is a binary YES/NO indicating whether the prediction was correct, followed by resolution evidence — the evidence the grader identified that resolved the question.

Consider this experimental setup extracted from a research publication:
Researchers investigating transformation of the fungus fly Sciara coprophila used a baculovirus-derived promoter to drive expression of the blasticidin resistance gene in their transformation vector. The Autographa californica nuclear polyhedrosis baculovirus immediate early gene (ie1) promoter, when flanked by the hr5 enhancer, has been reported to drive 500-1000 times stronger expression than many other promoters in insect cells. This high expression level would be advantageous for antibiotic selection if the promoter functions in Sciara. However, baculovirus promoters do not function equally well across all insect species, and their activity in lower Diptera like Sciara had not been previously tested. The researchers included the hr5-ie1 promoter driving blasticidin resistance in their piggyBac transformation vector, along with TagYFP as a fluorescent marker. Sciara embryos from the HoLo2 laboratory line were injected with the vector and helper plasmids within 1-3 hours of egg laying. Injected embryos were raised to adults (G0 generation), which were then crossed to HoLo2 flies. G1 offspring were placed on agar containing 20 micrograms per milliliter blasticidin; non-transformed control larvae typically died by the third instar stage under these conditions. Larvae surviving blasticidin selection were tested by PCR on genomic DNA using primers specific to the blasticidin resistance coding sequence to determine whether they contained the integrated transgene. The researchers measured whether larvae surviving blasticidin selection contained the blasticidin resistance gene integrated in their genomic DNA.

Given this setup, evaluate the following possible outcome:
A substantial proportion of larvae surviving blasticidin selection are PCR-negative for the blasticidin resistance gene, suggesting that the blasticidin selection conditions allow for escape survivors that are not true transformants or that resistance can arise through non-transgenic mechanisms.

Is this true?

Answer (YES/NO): NO